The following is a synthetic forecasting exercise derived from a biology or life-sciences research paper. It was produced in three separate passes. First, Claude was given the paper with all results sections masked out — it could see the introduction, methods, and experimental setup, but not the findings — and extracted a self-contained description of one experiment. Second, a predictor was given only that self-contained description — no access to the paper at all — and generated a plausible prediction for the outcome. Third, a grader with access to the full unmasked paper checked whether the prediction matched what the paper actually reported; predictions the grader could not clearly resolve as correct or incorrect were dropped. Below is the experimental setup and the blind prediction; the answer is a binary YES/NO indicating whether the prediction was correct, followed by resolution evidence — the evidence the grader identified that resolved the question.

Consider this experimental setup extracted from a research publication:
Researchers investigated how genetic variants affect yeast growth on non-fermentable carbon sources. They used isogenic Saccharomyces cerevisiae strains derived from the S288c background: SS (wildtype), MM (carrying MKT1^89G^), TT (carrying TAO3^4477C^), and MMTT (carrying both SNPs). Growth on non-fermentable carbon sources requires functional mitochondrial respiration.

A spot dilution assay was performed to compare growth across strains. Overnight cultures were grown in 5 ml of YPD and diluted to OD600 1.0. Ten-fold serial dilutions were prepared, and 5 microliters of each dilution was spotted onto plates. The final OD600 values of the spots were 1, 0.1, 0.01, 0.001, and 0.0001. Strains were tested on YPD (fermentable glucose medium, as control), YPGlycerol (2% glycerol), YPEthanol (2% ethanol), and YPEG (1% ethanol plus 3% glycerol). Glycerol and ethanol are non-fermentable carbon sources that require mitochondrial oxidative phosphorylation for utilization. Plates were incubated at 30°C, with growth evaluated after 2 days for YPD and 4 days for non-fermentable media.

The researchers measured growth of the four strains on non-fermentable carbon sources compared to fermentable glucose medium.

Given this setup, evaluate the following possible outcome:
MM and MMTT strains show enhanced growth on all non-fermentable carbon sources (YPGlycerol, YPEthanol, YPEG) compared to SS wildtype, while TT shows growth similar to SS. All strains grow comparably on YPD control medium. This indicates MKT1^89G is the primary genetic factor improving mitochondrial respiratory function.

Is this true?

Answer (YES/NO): NO